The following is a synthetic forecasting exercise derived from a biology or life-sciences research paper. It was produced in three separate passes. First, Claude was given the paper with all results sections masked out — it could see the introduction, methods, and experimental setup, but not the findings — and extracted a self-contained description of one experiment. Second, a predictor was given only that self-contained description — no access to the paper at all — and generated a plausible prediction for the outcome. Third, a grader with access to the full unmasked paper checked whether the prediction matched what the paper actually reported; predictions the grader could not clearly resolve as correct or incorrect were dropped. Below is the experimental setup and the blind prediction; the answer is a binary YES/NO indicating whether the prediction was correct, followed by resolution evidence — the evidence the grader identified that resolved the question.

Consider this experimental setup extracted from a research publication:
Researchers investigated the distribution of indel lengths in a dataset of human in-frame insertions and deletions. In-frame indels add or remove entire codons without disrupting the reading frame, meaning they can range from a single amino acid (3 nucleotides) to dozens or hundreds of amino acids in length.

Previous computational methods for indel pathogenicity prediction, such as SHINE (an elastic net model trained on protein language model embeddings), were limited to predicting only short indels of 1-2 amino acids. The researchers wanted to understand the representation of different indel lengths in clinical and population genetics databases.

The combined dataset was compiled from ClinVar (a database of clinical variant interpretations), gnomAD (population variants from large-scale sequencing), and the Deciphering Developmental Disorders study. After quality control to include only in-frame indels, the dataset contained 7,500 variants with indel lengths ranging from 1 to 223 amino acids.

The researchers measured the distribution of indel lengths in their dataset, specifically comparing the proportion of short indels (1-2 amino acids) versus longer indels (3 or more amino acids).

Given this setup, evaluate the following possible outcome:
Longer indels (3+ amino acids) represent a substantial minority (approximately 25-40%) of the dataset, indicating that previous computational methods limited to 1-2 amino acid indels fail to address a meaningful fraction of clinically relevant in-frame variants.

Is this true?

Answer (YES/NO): NO